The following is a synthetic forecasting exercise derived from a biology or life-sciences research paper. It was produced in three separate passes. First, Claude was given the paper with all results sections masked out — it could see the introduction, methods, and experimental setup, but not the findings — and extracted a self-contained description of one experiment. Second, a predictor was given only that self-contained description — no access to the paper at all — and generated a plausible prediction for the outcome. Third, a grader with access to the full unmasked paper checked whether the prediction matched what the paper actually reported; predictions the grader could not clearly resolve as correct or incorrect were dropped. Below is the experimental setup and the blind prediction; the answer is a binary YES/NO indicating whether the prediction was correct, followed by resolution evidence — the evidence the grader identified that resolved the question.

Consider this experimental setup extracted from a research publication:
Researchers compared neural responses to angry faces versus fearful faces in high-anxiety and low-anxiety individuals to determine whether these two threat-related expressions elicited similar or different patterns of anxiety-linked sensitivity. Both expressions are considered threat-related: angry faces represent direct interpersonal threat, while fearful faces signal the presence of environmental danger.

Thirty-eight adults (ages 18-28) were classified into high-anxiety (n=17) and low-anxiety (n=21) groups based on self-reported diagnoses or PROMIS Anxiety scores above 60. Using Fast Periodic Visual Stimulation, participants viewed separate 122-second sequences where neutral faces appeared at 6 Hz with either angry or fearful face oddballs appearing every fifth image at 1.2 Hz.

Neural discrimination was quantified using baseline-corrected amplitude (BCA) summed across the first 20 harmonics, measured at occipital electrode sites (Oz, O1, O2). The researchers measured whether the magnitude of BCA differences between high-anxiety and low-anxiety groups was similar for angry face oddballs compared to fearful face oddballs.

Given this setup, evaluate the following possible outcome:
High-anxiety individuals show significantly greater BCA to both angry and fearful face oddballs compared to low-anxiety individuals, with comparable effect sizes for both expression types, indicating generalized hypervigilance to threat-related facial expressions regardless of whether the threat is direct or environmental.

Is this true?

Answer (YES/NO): NO